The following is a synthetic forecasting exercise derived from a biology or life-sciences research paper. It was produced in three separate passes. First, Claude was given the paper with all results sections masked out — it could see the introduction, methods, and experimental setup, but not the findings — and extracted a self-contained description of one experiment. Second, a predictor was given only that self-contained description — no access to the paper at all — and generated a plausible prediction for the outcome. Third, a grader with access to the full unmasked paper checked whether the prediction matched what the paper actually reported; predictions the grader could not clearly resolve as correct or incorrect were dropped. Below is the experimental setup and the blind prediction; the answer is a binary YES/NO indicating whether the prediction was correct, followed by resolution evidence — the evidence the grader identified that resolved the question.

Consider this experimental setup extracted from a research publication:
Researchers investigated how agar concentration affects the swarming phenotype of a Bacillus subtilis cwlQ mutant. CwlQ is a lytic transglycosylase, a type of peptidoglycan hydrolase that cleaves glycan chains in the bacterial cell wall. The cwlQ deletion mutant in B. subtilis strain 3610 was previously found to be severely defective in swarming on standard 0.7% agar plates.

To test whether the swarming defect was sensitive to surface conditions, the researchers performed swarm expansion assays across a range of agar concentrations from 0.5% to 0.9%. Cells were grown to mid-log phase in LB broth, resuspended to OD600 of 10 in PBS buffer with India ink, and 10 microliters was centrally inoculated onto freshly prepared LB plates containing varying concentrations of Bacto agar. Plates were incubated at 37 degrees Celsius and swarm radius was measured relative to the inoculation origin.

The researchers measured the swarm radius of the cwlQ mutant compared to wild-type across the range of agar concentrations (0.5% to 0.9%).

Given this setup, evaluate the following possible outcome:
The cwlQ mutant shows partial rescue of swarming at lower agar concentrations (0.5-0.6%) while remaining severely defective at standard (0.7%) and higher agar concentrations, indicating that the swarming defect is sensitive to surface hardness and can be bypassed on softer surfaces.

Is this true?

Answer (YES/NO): YES